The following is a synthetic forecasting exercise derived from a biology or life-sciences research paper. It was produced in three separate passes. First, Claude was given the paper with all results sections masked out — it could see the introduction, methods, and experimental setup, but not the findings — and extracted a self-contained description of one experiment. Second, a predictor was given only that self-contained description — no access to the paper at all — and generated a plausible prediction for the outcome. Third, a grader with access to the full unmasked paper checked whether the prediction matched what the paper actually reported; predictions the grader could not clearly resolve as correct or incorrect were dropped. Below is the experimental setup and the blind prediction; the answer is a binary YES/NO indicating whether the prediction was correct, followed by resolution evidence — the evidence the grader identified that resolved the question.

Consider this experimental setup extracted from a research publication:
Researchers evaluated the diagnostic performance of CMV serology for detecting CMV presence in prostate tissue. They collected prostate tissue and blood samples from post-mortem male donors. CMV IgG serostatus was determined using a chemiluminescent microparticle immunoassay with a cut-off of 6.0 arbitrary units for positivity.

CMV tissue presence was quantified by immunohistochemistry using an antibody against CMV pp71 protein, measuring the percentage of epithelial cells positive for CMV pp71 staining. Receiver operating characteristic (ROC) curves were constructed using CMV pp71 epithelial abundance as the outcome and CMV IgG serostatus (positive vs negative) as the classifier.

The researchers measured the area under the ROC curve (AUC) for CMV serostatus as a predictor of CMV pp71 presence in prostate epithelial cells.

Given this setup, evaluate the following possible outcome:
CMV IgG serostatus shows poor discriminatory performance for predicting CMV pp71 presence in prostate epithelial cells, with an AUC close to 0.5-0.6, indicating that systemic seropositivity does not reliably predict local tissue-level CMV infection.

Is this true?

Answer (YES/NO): NO